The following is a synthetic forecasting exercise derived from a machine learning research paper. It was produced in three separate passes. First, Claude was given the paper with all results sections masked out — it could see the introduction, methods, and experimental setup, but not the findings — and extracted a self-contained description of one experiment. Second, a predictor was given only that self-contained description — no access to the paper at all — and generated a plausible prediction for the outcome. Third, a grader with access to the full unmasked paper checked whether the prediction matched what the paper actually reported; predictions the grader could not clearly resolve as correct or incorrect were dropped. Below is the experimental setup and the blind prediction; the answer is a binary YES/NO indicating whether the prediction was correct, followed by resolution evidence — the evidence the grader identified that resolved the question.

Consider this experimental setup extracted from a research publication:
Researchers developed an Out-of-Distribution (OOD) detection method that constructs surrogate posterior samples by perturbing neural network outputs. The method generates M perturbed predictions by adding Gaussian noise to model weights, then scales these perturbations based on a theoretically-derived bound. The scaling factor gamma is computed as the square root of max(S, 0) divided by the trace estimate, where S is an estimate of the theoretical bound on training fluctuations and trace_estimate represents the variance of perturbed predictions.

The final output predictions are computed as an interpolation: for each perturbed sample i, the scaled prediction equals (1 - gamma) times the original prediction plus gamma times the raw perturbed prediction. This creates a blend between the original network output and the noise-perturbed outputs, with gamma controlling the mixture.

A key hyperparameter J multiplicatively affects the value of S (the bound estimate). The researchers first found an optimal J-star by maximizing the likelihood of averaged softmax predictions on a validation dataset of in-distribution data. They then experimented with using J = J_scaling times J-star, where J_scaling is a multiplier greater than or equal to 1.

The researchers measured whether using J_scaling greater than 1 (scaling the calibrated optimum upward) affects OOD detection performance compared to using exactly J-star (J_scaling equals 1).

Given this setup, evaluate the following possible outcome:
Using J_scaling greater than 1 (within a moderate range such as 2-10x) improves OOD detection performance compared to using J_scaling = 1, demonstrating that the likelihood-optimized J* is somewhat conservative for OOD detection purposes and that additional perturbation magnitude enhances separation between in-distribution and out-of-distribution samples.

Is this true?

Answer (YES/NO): NO